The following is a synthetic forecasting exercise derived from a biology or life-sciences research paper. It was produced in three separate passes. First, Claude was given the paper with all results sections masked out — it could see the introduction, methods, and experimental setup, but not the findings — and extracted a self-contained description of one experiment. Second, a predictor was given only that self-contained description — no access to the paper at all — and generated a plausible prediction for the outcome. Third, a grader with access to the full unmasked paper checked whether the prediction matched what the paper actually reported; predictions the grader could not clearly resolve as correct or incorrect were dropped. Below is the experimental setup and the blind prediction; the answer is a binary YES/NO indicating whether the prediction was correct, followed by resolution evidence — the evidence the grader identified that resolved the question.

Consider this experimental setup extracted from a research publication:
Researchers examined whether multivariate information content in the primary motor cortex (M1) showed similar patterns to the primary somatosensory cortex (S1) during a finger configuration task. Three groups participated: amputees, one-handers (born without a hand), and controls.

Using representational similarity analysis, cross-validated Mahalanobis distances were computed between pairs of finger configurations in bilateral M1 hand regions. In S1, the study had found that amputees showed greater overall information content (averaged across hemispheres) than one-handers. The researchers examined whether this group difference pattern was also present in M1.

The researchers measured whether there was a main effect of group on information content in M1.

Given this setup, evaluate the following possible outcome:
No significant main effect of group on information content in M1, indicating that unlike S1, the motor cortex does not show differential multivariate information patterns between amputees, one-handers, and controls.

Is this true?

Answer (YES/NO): YES